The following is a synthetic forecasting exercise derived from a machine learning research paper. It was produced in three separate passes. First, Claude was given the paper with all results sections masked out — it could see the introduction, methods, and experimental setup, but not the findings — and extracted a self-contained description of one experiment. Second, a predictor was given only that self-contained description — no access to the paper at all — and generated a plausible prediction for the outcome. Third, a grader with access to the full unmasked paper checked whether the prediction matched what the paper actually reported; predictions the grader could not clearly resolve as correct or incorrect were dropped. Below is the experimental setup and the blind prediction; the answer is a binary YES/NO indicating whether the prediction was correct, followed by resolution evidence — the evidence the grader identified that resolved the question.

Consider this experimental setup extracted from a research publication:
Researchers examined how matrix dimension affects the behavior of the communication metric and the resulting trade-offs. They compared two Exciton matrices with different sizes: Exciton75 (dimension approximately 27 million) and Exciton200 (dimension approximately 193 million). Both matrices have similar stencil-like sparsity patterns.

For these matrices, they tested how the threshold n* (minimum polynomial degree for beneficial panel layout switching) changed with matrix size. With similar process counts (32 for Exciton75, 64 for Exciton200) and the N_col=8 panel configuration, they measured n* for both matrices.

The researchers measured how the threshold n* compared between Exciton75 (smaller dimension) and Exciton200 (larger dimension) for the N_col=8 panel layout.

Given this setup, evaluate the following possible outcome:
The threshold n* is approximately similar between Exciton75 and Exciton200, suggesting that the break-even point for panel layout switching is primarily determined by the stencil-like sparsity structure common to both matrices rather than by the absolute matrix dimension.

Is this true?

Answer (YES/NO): NO